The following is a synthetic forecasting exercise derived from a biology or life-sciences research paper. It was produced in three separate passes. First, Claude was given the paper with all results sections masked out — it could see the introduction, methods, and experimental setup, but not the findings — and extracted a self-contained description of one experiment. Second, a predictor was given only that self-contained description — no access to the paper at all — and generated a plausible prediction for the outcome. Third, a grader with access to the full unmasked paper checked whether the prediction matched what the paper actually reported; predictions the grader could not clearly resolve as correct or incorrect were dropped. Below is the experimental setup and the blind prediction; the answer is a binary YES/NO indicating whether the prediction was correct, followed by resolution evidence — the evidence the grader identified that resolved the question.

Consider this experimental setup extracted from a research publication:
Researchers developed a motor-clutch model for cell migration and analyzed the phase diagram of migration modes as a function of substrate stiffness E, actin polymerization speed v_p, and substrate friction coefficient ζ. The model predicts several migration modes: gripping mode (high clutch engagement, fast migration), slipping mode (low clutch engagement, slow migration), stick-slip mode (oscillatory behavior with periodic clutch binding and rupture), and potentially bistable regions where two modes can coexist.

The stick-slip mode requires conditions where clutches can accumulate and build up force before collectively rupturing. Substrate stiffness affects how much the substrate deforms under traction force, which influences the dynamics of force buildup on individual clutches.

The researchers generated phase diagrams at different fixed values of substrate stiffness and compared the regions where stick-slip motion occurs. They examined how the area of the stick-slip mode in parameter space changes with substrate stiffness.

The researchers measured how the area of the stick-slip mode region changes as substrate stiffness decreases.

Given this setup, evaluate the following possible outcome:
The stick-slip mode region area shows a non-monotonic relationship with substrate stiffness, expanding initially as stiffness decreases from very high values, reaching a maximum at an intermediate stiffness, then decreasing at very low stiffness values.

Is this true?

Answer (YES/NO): NO